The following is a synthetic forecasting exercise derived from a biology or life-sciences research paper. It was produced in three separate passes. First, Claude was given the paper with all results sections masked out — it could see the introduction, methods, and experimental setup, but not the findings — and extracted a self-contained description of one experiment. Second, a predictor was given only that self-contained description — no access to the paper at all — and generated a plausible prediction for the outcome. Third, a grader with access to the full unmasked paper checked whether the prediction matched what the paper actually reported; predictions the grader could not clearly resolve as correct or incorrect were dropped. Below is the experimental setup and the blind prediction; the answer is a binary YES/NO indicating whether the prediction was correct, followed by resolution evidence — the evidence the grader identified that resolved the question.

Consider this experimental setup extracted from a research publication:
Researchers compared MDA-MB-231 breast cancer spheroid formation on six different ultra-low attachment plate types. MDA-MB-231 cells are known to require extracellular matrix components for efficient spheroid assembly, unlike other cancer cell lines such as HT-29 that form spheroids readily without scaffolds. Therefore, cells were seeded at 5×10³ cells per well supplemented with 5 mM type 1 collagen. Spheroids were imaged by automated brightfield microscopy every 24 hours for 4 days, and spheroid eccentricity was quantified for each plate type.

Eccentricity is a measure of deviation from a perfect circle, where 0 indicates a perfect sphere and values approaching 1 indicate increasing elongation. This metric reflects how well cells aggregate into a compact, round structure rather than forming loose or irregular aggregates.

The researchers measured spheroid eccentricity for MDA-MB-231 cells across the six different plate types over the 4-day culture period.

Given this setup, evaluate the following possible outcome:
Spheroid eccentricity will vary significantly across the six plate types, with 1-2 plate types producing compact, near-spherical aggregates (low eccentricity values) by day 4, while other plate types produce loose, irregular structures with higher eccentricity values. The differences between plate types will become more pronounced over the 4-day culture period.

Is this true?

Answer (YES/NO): NO